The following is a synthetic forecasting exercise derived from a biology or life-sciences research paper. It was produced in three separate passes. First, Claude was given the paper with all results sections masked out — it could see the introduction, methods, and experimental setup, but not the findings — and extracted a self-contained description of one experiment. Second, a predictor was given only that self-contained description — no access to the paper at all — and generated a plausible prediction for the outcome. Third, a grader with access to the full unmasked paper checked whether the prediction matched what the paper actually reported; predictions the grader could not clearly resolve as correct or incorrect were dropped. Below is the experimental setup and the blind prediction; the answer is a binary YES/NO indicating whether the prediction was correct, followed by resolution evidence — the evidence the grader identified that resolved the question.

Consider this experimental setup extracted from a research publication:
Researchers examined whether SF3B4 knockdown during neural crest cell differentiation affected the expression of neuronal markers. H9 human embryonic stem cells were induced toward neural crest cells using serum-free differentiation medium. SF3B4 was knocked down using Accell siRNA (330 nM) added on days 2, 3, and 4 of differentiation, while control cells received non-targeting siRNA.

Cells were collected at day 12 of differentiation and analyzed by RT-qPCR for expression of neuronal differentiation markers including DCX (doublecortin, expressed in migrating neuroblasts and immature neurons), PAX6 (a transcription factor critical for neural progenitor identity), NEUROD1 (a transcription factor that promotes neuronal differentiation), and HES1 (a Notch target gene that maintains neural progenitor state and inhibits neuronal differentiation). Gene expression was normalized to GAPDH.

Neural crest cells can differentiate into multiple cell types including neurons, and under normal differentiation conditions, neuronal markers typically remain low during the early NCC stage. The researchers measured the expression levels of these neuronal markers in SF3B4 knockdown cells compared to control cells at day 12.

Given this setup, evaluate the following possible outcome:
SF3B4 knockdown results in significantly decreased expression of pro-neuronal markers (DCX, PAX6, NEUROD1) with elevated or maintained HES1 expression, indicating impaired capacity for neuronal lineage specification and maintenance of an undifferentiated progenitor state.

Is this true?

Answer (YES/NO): NO